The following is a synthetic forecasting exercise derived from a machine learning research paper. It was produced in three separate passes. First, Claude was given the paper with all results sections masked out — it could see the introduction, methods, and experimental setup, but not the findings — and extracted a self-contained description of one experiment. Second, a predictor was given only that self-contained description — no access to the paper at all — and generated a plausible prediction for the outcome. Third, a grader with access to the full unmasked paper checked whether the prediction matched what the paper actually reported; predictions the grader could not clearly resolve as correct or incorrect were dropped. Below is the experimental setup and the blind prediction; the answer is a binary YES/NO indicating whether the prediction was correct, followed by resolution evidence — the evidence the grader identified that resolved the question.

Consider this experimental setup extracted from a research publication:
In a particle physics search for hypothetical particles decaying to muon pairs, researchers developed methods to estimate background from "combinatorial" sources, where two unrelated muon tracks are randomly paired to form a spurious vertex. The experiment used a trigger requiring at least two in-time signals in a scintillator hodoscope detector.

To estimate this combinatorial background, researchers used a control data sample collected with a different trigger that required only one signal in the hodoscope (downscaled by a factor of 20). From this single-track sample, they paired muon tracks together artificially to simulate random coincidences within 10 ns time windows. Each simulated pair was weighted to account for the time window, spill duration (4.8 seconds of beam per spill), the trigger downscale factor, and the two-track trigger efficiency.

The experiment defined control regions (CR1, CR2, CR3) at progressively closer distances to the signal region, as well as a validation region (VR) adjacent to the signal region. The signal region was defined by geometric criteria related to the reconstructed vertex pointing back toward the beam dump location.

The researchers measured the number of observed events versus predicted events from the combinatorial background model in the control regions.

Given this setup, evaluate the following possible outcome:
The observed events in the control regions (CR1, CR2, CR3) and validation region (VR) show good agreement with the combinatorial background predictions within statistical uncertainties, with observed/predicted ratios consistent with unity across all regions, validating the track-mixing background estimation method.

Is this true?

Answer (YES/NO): YES